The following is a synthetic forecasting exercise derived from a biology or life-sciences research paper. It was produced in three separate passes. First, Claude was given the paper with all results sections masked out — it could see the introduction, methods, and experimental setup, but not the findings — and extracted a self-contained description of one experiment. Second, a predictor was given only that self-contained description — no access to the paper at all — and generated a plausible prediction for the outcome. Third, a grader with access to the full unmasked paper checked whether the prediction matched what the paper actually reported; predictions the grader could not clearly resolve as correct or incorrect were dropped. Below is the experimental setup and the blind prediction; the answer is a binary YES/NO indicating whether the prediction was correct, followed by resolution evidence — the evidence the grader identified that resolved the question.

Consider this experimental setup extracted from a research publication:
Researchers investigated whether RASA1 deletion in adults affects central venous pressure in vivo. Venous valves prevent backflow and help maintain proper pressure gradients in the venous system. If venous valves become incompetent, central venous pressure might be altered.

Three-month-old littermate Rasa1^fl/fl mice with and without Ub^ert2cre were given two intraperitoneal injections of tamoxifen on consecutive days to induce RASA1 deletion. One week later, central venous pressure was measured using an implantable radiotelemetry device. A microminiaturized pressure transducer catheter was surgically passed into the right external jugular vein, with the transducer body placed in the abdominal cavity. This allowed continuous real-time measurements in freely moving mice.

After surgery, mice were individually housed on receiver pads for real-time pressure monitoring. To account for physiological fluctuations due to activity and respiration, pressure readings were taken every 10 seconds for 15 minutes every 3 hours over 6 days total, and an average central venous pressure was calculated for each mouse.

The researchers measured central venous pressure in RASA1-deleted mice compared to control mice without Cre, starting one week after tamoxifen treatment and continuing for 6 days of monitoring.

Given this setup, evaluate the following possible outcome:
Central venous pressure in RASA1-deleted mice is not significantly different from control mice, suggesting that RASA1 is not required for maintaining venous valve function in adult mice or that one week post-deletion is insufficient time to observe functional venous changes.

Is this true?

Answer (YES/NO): NO